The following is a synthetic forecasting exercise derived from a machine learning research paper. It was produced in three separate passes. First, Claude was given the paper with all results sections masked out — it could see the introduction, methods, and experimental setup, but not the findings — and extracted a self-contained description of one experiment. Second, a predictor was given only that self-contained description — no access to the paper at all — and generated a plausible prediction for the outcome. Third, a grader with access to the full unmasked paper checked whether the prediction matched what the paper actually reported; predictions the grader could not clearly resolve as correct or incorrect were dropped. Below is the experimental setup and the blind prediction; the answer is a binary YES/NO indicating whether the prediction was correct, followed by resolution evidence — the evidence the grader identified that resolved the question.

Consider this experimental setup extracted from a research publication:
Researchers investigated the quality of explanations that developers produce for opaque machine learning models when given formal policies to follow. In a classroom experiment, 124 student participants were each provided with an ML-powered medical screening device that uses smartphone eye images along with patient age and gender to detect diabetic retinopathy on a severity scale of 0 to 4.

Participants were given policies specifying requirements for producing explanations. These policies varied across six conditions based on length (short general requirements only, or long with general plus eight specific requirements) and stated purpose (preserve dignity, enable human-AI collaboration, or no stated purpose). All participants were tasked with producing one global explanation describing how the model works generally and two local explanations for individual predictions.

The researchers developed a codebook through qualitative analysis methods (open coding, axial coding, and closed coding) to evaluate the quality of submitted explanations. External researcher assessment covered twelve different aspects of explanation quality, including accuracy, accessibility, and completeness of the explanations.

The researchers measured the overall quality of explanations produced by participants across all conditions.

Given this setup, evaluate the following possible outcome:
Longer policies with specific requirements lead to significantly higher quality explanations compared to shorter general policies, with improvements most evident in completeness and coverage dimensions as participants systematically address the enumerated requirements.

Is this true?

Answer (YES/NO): NO